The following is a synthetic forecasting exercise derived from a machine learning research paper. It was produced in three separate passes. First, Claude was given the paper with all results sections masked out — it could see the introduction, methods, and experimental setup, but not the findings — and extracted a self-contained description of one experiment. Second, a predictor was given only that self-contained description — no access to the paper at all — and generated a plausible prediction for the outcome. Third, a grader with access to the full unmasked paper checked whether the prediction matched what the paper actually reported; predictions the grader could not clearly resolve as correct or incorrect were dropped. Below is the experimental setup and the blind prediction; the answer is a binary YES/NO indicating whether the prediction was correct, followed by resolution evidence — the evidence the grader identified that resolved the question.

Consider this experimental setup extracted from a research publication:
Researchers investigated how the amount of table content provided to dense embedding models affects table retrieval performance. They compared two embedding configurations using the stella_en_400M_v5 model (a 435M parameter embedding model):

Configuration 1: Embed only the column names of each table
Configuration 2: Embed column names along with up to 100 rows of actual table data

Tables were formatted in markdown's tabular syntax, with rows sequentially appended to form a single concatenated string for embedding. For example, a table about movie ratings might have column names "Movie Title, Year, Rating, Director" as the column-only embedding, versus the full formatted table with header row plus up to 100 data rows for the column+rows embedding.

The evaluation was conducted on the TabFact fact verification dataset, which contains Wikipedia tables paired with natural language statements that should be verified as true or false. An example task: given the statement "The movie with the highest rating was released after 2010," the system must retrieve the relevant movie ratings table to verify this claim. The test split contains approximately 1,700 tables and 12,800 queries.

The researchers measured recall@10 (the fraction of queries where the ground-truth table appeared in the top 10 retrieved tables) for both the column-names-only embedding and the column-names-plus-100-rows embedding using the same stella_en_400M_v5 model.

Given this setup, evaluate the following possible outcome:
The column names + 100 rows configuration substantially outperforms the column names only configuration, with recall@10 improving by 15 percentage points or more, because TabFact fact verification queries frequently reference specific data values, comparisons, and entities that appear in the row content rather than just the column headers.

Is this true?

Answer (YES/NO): YES